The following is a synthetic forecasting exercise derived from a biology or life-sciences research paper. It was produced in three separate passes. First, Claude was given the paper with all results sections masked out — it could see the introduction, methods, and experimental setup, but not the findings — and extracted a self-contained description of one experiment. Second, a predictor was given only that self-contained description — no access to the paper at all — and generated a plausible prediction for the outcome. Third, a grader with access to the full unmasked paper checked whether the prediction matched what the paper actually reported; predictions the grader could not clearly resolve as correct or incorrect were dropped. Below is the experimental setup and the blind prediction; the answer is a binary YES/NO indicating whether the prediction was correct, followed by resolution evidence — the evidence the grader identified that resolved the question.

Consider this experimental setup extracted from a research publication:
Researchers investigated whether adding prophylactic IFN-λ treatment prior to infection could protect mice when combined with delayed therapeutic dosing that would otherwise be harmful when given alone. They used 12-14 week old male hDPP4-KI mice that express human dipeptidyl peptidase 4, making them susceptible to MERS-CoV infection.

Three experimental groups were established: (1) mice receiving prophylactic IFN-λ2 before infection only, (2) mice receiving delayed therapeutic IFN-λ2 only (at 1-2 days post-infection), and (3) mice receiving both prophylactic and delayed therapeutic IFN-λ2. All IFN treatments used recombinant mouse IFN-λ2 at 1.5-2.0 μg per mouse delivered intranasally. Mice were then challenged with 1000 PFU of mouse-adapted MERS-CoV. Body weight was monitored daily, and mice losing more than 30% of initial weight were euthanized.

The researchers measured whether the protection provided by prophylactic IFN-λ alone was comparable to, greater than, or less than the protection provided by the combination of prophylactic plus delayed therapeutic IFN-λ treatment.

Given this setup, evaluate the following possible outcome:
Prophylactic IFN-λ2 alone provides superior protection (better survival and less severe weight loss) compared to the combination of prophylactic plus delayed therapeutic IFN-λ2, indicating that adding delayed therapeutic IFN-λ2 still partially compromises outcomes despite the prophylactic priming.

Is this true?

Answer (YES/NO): NO